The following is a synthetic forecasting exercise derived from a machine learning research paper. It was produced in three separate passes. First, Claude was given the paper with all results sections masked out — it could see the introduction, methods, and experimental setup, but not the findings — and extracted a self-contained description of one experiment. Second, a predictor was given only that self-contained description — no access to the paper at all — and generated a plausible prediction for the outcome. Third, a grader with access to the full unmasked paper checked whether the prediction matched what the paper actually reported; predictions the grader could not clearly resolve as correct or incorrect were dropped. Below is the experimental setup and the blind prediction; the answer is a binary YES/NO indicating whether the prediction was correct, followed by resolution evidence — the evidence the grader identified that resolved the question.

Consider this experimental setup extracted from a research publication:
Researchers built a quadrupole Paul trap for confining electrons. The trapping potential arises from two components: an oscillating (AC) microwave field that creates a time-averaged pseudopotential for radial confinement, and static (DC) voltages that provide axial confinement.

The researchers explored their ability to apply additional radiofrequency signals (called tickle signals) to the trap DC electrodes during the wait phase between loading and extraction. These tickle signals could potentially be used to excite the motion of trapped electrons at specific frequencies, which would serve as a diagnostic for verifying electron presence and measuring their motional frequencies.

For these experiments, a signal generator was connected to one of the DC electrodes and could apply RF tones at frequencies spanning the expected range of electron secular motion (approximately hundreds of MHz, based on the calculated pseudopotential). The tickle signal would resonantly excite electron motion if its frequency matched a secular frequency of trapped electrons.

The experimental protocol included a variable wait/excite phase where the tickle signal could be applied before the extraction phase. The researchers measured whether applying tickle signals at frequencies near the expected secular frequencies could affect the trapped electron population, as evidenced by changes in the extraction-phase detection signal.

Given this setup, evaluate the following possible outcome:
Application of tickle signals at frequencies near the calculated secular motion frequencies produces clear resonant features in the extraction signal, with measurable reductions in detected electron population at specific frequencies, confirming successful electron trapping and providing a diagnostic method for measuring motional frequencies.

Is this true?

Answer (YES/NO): YES